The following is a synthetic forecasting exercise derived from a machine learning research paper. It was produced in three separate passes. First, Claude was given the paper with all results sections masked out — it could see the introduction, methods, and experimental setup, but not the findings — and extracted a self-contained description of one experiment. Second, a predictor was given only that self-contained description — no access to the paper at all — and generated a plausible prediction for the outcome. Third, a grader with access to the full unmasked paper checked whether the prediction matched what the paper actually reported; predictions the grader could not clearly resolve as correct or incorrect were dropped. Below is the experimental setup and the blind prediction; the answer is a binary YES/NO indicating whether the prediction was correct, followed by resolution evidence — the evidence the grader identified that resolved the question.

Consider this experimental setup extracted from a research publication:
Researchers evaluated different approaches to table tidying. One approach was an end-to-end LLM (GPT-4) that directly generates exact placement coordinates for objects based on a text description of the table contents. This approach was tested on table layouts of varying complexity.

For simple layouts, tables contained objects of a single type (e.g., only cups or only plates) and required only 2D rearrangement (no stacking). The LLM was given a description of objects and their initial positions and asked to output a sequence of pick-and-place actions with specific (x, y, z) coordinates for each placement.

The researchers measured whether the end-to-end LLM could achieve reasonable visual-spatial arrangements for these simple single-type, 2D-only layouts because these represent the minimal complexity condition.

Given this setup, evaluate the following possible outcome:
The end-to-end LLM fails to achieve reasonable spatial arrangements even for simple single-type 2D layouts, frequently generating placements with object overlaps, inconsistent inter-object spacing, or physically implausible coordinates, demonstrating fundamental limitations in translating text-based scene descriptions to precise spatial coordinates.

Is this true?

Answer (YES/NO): NO